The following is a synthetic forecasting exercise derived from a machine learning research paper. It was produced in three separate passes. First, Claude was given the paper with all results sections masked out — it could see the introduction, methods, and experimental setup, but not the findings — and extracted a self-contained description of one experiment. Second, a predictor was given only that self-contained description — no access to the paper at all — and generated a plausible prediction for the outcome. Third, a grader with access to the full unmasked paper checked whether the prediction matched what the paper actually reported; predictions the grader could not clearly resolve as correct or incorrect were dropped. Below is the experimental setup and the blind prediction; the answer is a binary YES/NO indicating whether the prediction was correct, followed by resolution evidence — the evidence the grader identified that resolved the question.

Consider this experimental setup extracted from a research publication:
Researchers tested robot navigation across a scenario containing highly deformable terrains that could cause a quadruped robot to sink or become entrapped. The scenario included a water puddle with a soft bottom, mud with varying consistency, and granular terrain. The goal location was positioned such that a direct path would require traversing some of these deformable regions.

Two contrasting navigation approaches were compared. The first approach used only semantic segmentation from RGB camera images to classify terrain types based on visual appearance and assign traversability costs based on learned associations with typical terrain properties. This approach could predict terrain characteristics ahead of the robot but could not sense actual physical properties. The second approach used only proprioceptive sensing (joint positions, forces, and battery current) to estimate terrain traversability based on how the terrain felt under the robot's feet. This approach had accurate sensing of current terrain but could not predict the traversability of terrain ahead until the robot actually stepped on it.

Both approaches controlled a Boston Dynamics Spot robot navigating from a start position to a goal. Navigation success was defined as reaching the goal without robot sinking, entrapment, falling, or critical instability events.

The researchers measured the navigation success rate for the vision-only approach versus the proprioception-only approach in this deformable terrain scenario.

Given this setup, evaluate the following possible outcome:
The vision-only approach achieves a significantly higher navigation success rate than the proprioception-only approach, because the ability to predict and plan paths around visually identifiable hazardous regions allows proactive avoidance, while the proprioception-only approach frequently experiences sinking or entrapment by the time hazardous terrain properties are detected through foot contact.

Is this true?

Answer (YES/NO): YES